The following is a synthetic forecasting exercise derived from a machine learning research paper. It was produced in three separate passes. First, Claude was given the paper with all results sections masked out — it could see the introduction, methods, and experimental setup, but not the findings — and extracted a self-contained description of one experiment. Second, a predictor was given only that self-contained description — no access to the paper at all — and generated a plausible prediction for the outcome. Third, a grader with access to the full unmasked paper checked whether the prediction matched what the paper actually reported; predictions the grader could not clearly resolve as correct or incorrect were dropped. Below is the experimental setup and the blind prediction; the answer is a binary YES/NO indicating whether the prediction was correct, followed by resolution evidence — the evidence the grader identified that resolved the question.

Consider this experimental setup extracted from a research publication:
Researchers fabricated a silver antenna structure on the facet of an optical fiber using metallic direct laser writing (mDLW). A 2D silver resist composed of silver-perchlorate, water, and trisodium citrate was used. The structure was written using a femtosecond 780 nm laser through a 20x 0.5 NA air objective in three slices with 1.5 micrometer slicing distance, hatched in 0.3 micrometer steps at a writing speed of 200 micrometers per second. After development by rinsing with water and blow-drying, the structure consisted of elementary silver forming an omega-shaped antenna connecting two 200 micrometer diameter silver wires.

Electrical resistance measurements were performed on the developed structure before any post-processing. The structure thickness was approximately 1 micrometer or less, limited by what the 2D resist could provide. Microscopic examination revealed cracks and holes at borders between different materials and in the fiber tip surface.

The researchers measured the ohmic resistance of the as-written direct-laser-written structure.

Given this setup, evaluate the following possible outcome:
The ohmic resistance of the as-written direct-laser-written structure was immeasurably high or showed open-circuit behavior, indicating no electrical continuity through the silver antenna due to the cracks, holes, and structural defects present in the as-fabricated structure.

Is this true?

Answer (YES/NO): NO